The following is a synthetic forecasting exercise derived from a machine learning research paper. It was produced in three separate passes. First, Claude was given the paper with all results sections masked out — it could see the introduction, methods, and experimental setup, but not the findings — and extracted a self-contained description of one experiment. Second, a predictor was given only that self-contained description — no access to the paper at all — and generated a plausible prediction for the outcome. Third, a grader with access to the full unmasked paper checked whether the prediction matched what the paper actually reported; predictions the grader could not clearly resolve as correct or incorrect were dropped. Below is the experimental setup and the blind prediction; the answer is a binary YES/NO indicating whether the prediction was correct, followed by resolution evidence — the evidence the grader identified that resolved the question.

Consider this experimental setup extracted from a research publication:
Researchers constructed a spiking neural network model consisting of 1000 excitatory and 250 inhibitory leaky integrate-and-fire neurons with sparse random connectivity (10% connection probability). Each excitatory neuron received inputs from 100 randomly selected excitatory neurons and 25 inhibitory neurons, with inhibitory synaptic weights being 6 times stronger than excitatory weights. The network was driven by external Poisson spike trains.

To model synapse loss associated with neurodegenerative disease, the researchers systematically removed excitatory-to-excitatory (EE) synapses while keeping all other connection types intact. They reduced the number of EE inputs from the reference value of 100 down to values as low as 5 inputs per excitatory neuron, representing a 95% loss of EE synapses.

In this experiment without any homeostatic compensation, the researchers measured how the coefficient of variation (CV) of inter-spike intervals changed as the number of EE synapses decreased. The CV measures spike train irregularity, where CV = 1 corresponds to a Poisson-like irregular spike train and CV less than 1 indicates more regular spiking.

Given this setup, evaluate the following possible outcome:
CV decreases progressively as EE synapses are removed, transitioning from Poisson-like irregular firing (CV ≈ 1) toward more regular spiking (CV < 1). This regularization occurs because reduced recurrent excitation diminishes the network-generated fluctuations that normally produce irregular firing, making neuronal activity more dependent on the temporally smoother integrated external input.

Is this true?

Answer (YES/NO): YES